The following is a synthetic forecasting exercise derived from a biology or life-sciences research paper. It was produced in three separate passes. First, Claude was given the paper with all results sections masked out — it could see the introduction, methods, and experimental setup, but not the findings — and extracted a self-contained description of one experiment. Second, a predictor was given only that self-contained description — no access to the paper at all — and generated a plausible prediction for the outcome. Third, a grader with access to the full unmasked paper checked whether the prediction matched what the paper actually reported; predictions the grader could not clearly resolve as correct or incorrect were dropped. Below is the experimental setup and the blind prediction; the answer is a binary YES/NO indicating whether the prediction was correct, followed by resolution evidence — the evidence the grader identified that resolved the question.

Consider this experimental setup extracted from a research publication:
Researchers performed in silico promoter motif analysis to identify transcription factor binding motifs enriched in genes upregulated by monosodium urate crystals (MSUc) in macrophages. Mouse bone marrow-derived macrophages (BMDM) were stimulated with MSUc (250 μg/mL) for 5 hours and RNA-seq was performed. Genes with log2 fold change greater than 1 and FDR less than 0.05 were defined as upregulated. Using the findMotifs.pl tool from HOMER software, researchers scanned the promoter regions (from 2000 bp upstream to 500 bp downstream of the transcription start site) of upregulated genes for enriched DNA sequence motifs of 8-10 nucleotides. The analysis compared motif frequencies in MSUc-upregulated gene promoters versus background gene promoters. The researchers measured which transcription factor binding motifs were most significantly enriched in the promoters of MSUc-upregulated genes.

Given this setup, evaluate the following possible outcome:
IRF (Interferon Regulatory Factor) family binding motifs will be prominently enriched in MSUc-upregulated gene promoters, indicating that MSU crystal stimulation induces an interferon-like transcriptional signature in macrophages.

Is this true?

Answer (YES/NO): NO